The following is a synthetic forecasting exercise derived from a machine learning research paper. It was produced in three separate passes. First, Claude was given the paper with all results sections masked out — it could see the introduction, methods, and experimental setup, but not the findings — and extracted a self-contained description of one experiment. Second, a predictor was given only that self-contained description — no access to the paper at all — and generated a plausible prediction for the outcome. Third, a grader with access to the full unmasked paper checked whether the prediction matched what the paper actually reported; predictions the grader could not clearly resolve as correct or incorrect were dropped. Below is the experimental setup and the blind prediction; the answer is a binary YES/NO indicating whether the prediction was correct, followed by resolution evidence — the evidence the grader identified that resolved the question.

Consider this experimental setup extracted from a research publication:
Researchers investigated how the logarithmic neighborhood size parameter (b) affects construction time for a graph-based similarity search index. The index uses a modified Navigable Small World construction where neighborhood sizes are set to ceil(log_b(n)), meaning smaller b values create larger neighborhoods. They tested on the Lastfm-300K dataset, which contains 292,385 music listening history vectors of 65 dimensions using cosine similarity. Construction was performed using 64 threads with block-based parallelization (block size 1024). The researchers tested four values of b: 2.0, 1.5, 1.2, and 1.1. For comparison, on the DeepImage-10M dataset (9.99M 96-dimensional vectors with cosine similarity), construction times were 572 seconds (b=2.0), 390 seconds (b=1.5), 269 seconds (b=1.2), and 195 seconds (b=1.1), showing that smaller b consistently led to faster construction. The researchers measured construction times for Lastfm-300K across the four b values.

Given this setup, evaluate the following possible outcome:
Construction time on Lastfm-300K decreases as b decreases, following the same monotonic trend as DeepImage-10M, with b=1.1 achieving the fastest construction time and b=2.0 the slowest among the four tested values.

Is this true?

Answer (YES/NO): NO